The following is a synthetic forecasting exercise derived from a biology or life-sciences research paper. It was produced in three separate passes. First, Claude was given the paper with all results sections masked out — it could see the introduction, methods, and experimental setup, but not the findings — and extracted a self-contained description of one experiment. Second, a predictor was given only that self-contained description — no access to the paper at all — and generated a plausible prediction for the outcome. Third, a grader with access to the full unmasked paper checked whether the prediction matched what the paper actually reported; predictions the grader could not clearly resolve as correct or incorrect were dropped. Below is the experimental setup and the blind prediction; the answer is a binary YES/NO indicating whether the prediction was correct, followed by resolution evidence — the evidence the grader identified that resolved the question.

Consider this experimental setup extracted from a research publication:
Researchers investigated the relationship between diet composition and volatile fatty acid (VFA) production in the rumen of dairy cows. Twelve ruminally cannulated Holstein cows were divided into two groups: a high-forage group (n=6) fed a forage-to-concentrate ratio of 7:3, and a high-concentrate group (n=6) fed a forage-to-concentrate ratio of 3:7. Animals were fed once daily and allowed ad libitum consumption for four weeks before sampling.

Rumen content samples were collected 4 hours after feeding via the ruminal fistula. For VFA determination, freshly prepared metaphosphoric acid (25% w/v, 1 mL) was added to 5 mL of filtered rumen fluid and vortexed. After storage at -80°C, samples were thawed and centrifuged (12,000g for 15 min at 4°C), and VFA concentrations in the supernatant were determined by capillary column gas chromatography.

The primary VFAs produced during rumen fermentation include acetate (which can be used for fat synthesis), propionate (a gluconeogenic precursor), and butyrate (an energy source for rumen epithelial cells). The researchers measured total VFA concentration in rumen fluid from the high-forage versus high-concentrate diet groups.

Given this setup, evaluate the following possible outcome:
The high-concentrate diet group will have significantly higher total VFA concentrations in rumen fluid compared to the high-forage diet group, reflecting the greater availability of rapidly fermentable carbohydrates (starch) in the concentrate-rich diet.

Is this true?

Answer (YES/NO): YES